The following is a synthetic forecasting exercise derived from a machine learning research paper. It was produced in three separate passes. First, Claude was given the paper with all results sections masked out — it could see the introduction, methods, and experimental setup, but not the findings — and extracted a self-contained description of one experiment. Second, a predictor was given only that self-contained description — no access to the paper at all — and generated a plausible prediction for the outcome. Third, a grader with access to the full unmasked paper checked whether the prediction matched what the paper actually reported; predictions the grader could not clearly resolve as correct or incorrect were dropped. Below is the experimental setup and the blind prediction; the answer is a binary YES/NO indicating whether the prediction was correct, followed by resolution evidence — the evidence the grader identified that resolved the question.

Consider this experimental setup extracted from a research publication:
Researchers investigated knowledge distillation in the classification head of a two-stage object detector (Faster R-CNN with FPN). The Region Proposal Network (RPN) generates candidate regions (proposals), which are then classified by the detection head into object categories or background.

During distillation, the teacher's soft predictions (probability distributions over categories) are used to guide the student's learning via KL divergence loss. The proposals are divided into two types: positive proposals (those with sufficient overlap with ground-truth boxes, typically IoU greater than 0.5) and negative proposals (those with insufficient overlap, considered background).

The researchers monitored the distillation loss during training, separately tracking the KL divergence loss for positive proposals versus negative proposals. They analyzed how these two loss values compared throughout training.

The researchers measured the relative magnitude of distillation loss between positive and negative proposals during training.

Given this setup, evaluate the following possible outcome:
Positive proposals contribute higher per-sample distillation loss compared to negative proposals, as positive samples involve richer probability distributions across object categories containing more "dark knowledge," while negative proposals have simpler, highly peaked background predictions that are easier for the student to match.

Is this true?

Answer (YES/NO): YES